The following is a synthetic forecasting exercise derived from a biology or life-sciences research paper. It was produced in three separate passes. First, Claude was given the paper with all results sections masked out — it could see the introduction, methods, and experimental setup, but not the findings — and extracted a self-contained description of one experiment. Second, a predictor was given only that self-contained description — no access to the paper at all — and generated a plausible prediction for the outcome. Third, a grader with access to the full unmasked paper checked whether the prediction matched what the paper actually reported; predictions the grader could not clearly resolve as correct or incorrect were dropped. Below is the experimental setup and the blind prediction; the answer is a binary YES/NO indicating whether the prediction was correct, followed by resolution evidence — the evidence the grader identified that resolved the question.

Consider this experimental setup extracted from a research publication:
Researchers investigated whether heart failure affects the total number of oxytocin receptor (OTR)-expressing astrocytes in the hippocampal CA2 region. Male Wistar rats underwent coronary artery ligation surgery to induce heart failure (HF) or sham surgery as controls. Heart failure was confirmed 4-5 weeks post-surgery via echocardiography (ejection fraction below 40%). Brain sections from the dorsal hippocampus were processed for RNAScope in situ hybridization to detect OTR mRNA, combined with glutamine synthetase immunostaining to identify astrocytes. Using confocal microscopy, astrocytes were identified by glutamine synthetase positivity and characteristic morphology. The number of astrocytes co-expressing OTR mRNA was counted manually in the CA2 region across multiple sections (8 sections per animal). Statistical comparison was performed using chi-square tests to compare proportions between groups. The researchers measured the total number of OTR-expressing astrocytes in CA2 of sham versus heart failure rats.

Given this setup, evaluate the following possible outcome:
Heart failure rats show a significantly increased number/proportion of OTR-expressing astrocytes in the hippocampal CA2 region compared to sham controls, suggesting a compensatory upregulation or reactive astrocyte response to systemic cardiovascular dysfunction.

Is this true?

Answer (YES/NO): NO